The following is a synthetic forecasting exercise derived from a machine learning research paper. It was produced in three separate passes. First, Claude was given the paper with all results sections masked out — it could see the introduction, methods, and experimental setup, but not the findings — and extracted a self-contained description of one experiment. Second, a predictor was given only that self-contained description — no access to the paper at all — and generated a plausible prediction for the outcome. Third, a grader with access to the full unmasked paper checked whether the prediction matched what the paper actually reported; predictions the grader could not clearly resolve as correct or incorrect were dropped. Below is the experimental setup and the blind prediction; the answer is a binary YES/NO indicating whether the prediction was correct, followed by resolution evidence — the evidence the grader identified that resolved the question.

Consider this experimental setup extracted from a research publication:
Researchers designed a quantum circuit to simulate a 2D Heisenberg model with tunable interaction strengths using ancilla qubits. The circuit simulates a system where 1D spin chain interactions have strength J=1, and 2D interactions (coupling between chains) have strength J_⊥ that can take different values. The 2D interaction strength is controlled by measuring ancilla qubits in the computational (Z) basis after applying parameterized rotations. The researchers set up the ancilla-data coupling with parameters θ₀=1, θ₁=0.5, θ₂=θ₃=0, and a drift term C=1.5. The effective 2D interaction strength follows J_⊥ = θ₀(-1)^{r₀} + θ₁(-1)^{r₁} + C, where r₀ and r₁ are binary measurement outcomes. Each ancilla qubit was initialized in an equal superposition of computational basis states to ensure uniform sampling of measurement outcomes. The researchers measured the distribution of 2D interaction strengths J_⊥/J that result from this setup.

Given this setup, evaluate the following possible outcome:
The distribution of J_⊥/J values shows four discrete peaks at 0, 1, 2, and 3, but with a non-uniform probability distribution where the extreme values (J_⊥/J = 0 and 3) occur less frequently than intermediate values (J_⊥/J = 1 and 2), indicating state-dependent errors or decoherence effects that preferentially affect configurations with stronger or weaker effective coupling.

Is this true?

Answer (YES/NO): NO